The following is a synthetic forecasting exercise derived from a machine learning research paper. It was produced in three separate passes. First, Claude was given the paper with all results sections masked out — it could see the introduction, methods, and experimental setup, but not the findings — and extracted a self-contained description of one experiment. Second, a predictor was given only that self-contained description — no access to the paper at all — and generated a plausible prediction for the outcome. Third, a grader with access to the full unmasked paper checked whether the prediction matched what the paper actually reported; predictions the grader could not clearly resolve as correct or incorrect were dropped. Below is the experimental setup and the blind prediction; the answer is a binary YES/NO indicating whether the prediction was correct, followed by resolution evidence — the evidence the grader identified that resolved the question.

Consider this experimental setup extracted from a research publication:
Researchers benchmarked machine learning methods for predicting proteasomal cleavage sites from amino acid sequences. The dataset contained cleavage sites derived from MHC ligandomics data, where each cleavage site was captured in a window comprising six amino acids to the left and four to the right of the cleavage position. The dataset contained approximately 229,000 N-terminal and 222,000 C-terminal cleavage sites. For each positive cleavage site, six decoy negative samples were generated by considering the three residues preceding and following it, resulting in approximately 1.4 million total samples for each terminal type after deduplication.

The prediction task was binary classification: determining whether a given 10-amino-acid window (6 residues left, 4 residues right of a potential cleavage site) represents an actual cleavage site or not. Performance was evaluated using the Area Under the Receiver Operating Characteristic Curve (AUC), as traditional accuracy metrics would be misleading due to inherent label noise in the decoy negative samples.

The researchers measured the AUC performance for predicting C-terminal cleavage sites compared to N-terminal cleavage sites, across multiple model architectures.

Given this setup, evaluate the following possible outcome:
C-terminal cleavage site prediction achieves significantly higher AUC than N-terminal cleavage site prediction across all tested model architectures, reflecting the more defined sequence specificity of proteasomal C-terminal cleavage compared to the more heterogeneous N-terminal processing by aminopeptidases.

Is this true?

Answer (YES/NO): YES